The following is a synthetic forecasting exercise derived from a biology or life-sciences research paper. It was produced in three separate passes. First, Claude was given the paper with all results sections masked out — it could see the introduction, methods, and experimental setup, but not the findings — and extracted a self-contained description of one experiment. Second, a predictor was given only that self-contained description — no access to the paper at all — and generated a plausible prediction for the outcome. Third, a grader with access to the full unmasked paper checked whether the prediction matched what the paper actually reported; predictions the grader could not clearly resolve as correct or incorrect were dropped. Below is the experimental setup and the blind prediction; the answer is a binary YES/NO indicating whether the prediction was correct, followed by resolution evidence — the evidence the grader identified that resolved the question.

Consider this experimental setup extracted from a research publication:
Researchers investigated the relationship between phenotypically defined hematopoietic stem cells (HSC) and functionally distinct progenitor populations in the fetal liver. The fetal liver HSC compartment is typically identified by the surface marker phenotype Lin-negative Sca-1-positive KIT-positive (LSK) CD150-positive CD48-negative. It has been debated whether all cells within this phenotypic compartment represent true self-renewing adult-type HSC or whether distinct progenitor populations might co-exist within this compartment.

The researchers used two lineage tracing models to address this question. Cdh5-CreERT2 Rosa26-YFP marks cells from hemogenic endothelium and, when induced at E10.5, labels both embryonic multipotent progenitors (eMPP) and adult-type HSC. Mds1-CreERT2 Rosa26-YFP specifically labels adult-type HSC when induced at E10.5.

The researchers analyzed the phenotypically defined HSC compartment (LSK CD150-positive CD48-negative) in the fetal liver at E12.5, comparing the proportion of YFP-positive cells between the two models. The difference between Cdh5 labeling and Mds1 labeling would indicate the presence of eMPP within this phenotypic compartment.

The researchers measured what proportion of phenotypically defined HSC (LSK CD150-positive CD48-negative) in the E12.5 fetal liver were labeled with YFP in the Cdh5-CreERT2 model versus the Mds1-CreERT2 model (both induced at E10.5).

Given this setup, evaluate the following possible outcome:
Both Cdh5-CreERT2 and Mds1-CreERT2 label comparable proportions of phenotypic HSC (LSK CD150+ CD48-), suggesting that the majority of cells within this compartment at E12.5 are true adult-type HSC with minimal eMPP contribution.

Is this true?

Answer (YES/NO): NO